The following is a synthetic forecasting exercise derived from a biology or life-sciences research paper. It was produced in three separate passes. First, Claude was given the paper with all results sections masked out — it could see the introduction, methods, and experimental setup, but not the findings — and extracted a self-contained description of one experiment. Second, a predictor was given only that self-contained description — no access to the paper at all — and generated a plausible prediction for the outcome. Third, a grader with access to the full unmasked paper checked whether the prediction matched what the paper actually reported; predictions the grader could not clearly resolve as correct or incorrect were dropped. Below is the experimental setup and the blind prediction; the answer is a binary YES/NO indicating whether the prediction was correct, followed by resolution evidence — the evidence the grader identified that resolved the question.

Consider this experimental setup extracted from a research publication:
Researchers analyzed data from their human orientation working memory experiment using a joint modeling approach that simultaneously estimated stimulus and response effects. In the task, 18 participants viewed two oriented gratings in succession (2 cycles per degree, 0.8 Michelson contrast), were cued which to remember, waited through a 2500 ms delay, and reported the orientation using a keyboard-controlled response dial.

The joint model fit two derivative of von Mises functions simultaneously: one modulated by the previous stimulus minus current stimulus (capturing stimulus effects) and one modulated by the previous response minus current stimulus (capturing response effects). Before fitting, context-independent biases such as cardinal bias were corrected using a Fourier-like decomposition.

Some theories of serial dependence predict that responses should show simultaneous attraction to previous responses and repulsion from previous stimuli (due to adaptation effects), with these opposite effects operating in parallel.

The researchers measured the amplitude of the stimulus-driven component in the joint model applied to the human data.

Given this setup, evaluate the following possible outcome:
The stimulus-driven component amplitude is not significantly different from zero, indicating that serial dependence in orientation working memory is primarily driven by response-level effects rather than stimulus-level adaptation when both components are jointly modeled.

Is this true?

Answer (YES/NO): YES